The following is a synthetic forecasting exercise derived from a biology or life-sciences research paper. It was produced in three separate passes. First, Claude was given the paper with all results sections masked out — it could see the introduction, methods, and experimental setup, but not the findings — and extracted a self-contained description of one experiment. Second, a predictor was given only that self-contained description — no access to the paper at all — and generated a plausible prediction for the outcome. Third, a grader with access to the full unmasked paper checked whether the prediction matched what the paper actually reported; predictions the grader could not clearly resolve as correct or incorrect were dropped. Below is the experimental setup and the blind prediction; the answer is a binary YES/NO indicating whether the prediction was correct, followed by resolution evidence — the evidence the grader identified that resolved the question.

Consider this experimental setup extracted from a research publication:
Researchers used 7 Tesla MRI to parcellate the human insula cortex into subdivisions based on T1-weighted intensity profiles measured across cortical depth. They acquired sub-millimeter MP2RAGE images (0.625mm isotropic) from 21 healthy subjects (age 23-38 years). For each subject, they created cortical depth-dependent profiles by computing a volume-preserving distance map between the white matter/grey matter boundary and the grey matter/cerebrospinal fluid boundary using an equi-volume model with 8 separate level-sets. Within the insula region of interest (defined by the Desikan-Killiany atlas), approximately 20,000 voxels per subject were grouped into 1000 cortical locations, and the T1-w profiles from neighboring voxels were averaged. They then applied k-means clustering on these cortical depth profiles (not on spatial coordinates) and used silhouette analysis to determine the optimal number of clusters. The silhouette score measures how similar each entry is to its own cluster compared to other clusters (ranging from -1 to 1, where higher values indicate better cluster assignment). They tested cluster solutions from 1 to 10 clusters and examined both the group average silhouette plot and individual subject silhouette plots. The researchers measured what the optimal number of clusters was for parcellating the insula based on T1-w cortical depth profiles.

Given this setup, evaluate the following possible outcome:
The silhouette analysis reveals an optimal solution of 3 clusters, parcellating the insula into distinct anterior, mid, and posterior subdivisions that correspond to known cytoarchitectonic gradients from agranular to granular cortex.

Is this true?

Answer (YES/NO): NO